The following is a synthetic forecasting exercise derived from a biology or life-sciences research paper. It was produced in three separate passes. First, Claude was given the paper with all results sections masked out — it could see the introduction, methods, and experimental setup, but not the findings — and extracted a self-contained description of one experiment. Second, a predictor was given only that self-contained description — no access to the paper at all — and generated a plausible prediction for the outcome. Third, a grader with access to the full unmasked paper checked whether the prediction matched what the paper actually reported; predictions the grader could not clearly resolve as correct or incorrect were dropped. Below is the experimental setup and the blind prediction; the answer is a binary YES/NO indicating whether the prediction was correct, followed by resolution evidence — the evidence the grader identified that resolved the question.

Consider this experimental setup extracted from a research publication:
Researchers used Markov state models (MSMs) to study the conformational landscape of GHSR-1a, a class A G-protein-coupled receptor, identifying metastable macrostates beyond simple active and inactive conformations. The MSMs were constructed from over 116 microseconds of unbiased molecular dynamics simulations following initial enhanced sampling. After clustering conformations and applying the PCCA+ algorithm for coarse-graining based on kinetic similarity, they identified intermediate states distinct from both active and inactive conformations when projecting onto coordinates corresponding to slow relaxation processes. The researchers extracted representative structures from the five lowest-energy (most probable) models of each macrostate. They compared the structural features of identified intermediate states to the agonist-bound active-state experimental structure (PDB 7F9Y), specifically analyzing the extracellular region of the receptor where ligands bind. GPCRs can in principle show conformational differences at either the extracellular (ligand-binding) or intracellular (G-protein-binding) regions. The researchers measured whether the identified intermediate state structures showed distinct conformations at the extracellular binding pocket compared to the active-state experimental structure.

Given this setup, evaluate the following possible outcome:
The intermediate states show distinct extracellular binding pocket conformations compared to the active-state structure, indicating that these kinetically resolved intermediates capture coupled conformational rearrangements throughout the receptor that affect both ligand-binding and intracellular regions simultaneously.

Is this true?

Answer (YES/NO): NO